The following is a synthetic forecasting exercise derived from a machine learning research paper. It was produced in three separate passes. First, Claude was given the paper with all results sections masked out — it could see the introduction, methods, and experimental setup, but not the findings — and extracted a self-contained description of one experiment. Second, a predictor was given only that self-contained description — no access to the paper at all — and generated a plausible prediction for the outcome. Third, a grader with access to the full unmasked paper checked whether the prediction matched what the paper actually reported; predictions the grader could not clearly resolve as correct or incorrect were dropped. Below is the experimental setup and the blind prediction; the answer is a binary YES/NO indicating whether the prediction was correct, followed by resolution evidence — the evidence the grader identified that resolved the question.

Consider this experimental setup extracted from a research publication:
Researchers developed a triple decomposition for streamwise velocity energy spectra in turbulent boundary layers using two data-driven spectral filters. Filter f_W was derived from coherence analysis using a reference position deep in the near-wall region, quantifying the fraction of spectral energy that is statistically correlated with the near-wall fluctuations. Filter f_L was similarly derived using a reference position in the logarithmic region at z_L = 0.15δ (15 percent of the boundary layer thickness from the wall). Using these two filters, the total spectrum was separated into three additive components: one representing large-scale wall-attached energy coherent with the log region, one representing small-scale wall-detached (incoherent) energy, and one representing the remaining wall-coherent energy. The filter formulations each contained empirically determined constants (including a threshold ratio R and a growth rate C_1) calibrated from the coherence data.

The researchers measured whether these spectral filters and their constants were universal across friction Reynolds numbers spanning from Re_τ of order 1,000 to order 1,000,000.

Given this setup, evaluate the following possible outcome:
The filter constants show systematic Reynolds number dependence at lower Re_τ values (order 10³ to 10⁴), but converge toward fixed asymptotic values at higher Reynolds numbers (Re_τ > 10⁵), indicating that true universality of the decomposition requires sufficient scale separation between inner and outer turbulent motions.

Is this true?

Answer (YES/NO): NO